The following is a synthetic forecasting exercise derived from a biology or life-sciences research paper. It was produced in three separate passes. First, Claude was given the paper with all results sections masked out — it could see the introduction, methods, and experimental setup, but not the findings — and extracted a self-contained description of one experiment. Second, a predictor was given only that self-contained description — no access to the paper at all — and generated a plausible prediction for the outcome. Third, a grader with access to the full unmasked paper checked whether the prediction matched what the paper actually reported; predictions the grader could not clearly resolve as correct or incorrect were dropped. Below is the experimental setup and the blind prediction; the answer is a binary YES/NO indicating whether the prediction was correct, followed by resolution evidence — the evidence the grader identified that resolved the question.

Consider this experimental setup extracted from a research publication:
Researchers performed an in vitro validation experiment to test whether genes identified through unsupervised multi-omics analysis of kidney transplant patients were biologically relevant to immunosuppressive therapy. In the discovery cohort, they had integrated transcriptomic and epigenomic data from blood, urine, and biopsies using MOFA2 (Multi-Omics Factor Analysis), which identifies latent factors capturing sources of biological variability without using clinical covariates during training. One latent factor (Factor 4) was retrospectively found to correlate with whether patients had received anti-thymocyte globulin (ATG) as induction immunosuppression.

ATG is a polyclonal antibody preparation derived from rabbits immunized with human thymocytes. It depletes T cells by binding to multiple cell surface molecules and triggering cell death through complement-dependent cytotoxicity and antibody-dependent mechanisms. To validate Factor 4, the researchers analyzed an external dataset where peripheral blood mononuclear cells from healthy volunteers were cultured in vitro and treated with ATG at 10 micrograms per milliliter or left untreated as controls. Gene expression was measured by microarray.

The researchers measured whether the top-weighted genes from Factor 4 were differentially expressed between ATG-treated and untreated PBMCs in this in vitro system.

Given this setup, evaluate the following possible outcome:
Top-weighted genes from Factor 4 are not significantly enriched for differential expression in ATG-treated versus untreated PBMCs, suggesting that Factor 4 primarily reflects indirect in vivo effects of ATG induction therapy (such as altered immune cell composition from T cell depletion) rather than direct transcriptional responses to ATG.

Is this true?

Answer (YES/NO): NO